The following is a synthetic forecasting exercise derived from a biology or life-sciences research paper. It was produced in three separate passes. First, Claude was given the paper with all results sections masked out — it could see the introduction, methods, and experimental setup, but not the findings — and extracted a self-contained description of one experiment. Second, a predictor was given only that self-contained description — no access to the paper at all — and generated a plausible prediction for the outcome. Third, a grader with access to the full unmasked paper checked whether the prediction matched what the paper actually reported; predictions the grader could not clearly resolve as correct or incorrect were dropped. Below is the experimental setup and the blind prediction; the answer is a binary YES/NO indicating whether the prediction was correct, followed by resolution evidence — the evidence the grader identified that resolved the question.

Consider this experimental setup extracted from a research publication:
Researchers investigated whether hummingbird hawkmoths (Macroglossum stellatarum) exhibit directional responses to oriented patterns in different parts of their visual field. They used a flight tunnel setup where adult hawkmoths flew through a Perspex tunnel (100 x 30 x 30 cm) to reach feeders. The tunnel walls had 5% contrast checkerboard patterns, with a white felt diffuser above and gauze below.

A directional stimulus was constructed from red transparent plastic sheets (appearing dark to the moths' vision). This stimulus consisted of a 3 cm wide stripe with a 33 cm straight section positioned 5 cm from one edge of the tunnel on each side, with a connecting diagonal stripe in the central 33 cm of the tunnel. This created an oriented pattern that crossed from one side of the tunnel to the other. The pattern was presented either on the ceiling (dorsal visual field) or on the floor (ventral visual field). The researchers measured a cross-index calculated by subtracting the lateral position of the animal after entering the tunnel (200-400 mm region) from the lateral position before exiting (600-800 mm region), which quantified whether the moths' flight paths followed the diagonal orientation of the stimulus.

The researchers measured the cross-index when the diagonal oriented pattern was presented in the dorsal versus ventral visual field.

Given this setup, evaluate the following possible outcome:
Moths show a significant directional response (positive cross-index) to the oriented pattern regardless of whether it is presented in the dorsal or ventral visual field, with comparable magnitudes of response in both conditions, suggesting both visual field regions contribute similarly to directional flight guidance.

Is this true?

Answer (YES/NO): NO